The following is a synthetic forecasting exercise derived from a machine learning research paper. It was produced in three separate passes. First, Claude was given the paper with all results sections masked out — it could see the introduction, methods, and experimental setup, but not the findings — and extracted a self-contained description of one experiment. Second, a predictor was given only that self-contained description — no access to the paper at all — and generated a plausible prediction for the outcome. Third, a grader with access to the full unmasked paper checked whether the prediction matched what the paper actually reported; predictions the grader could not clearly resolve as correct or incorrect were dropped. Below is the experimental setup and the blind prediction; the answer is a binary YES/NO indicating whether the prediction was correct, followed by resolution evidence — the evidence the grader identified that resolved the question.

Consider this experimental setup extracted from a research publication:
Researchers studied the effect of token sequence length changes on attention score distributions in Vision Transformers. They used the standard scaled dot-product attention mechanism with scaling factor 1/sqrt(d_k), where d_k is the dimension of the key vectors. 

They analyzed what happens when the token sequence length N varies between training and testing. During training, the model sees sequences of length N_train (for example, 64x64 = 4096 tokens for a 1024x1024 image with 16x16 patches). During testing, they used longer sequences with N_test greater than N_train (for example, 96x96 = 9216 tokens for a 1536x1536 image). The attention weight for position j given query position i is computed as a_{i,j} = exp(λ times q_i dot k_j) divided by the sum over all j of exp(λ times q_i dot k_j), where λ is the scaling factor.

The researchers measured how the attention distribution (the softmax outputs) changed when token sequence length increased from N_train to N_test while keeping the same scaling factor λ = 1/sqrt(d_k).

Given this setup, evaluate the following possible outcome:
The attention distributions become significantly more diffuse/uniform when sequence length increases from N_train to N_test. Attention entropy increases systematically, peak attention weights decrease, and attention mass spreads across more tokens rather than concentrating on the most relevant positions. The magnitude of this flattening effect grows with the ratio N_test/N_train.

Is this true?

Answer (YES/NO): NO